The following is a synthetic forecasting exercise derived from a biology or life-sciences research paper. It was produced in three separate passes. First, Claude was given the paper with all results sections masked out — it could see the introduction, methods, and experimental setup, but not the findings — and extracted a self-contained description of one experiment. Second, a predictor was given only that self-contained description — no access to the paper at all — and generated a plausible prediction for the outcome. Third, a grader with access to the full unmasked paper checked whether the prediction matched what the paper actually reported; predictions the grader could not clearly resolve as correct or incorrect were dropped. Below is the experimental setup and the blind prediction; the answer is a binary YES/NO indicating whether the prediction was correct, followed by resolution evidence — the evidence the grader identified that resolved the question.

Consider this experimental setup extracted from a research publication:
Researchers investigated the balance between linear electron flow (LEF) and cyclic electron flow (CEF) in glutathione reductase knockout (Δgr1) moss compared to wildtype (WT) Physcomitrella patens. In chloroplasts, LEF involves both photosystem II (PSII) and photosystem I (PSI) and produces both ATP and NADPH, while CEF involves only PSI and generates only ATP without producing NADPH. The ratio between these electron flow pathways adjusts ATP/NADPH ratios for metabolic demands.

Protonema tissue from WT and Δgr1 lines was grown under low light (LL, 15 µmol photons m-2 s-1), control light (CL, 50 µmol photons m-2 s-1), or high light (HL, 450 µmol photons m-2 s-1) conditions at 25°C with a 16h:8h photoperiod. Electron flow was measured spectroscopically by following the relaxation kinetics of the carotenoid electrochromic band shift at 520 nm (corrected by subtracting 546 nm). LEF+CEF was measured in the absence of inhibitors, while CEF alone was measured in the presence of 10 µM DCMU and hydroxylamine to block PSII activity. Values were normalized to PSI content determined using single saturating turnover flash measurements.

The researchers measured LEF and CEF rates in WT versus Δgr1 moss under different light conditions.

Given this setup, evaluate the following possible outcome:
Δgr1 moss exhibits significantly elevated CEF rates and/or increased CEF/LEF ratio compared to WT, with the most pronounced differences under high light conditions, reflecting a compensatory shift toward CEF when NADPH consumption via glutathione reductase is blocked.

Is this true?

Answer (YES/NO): NO